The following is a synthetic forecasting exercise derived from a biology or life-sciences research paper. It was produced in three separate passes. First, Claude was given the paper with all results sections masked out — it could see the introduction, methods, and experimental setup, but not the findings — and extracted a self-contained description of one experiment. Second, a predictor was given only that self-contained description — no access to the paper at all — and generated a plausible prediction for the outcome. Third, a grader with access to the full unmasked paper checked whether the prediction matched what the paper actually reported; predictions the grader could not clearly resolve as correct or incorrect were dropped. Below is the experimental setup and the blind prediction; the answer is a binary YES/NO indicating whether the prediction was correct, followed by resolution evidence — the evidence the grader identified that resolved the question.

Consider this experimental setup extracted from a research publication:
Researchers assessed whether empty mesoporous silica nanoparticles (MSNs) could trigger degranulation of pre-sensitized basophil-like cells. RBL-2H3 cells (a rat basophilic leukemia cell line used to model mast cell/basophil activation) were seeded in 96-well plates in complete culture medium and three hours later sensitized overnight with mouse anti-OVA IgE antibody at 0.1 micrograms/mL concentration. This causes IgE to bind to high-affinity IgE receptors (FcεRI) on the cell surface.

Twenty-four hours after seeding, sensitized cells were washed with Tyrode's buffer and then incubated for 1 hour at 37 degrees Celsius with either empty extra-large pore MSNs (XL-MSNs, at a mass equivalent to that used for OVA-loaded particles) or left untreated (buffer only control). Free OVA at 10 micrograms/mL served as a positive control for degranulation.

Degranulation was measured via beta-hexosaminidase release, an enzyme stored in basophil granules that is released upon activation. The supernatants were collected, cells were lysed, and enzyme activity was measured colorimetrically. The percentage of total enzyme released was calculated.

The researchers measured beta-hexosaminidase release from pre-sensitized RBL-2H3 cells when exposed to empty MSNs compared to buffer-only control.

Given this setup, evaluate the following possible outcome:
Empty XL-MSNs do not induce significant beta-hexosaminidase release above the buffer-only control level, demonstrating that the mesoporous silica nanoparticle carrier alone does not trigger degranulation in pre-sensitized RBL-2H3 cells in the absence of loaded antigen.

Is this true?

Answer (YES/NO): YES